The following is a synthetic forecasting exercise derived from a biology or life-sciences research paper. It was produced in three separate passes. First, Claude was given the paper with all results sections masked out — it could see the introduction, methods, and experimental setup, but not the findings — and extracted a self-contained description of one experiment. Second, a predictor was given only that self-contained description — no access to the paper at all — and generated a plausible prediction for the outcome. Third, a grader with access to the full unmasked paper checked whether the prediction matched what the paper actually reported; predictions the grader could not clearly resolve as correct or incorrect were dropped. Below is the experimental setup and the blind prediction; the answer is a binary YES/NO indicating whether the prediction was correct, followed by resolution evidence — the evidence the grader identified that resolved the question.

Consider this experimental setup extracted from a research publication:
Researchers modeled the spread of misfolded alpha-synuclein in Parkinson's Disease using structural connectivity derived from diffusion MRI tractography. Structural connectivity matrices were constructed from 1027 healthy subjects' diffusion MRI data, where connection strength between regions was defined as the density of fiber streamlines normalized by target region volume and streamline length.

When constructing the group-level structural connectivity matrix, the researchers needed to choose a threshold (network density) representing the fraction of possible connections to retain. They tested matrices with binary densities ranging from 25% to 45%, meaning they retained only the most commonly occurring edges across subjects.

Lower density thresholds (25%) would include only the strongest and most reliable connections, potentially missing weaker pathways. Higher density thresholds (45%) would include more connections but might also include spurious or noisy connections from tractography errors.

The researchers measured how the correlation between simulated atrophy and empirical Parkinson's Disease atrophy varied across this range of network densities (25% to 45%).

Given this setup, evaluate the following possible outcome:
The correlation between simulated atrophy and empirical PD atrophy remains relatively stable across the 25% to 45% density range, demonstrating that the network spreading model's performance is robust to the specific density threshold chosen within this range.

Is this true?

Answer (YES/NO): YES